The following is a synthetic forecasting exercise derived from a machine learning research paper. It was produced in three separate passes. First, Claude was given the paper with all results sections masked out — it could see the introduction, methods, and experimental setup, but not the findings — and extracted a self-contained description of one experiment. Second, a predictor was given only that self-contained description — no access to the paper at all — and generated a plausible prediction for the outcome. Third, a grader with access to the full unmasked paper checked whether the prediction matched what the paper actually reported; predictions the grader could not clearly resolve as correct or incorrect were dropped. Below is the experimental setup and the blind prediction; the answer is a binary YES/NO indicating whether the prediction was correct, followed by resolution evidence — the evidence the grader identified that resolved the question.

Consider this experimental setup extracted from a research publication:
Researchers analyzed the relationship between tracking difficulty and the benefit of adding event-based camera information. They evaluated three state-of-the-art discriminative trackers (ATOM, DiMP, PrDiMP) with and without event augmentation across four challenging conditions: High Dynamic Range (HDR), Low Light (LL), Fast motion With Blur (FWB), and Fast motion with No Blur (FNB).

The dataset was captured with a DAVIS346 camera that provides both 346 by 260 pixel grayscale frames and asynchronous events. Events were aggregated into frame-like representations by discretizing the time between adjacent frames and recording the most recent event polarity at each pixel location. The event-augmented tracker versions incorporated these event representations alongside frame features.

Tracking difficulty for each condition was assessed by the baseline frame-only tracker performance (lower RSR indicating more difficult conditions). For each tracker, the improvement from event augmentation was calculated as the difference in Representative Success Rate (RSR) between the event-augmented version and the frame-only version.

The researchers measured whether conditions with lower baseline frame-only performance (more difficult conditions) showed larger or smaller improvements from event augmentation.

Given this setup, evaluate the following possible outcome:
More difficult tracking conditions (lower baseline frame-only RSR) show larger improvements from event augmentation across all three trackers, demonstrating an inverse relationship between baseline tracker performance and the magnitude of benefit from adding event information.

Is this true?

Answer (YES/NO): NO